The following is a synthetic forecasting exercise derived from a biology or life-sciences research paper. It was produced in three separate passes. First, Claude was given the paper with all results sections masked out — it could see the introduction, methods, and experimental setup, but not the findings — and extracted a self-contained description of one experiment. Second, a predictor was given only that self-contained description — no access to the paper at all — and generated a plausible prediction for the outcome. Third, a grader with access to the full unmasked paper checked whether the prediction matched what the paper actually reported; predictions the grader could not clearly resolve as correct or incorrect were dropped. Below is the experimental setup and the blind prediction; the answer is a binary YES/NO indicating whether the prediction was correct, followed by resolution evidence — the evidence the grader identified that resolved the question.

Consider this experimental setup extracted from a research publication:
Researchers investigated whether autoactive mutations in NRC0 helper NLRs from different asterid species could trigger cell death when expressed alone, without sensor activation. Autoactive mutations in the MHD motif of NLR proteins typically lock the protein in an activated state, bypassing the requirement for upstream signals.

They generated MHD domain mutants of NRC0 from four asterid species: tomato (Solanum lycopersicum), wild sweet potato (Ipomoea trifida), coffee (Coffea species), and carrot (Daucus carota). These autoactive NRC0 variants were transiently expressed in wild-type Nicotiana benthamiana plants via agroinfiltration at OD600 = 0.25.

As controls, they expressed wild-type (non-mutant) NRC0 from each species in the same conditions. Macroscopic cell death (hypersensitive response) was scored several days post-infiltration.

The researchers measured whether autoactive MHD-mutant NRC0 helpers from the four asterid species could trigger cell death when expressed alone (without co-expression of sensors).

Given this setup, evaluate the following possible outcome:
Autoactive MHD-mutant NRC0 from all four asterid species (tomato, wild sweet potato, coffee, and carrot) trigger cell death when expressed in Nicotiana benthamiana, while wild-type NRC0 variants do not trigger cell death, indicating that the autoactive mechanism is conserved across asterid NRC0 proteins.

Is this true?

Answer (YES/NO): NO